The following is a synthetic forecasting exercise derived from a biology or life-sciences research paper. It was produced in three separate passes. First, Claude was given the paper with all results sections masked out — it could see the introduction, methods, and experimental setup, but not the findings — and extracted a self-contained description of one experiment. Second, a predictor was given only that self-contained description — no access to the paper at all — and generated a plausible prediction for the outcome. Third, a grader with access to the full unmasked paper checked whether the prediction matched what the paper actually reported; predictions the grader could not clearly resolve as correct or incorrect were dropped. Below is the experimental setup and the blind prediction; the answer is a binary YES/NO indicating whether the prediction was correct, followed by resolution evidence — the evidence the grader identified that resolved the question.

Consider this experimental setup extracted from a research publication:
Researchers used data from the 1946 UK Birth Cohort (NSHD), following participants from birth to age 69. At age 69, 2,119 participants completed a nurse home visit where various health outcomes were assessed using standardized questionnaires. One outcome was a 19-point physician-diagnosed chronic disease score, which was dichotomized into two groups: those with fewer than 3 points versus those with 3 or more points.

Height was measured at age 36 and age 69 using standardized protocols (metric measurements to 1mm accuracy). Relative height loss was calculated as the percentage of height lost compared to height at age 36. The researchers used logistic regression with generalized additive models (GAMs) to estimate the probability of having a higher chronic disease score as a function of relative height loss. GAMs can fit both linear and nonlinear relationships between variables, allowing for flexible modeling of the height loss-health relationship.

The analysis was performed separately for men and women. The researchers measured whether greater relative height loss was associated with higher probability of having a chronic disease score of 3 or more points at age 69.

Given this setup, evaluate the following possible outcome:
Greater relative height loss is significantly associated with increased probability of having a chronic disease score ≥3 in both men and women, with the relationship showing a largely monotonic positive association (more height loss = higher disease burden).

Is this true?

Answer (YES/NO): NO